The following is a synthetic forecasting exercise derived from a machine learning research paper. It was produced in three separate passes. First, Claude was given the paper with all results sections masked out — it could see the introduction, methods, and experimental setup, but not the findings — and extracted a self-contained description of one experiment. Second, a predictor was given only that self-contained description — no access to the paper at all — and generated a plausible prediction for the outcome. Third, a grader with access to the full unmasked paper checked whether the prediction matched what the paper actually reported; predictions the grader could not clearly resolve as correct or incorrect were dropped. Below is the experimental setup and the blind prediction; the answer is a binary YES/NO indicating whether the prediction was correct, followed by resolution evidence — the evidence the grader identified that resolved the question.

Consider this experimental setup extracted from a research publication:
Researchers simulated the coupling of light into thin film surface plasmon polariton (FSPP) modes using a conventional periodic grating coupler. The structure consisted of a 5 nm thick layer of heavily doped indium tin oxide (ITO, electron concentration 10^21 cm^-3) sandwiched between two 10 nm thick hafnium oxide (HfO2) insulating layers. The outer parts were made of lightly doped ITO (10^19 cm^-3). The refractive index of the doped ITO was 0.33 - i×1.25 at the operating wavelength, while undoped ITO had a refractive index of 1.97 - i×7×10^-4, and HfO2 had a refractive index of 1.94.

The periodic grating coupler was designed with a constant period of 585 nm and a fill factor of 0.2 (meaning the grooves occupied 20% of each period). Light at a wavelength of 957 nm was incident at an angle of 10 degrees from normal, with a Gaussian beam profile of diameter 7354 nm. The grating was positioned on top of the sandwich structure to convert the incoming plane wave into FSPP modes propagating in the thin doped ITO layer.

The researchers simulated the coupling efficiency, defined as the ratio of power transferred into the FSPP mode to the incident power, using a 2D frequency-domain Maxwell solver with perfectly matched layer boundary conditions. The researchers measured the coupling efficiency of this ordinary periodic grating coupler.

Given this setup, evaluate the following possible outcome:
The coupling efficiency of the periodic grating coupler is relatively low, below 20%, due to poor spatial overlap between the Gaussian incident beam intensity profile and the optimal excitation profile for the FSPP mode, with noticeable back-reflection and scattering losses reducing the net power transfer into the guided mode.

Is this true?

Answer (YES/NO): NO